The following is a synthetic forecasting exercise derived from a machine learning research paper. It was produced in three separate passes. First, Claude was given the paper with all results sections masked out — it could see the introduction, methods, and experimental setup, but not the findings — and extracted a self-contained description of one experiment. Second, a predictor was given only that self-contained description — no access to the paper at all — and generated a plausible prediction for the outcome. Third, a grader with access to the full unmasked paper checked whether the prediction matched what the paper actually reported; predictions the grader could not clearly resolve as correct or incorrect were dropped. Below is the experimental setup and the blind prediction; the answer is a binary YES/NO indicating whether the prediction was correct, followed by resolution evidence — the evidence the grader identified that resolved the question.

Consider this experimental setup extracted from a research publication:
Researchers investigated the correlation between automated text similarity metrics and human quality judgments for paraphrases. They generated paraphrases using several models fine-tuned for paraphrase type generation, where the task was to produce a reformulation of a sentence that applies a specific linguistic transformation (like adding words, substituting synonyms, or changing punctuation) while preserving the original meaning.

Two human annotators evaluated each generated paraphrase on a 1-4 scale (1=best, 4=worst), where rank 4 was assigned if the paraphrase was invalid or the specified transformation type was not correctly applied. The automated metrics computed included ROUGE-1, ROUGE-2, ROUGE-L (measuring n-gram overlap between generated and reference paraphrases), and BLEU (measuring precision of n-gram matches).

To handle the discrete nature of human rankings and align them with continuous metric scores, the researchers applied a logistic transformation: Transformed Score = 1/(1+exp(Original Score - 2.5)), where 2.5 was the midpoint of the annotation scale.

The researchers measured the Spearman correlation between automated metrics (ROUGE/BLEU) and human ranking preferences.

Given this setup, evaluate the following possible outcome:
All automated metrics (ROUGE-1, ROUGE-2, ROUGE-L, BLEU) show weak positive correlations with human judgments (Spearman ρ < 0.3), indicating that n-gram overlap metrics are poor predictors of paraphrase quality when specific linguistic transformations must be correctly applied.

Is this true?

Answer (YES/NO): YES